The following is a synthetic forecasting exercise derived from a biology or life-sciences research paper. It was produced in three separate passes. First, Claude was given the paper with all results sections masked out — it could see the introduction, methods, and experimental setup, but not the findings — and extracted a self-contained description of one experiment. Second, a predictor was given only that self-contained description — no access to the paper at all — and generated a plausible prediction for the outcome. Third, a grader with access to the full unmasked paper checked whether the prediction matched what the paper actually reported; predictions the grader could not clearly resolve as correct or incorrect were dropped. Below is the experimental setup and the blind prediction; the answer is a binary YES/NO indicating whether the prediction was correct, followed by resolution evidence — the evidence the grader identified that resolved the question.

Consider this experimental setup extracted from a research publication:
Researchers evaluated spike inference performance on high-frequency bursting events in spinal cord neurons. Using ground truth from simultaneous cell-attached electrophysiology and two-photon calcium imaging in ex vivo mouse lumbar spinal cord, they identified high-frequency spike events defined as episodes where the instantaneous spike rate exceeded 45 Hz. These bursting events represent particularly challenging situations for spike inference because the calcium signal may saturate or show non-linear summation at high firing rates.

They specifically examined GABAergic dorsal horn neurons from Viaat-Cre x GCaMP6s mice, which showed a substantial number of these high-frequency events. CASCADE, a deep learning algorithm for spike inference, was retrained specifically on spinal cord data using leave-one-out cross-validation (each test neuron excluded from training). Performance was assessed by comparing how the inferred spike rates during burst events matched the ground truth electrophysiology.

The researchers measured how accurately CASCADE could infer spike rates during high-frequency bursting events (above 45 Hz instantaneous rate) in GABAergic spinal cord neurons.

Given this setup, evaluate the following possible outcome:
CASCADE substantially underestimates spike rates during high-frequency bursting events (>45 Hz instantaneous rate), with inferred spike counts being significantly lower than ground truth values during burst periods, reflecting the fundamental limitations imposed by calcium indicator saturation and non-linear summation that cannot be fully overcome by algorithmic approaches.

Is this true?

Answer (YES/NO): YES